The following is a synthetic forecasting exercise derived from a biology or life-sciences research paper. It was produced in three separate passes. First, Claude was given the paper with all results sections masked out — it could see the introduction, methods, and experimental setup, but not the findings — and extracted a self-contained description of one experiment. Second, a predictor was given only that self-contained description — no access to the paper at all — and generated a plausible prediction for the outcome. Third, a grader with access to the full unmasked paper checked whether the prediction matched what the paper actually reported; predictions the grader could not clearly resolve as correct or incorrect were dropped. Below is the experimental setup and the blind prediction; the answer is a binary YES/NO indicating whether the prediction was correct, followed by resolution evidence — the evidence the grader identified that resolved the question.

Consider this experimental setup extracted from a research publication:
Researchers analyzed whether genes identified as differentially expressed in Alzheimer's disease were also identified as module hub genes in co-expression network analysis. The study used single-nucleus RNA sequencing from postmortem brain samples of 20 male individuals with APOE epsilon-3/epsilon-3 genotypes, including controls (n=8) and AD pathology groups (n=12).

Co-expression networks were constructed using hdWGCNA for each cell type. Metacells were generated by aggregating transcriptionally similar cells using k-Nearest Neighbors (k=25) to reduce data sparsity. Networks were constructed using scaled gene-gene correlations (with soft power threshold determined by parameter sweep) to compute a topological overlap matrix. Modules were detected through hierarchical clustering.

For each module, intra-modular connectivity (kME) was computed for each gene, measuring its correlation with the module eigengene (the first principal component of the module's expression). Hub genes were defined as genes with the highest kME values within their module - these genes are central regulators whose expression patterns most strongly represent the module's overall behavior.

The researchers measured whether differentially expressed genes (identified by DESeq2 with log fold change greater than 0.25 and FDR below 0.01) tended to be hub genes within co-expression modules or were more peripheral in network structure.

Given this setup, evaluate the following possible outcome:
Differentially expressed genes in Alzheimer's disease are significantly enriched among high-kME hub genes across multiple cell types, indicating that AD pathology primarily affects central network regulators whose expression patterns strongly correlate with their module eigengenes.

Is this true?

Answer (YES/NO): NO